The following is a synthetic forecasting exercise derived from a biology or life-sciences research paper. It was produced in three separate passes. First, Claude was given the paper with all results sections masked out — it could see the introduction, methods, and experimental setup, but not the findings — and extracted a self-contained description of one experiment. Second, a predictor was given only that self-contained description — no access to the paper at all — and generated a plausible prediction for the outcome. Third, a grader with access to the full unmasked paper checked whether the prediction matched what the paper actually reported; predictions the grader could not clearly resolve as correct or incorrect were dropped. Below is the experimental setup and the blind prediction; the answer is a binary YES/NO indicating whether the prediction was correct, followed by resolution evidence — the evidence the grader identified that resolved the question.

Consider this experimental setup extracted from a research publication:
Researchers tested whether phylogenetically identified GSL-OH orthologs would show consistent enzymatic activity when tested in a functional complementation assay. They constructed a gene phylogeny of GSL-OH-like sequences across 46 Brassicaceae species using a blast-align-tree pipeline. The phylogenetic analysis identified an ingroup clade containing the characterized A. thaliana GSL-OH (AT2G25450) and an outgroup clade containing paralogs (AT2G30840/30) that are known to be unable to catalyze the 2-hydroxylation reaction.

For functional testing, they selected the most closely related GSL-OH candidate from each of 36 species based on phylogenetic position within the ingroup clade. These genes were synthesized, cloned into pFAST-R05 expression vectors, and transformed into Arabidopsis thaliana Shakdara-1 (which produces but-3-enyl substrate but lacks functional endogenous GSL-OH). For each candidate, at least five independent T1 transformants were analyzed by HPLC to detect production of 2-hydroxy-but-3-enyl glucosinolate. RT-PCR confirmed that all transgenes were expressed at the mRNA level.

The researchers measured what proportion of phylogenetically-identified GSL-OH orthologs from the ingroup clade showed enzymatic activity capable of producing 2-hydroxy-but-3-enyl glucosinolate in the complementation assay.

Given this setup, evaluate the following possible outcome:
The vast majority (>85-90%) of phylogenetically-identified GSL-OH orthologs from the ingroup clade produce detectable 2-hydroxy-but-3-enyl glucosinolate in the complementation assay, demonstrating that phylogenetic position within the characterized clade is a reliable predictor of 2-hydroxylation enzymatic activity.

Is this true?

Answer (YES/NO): NO